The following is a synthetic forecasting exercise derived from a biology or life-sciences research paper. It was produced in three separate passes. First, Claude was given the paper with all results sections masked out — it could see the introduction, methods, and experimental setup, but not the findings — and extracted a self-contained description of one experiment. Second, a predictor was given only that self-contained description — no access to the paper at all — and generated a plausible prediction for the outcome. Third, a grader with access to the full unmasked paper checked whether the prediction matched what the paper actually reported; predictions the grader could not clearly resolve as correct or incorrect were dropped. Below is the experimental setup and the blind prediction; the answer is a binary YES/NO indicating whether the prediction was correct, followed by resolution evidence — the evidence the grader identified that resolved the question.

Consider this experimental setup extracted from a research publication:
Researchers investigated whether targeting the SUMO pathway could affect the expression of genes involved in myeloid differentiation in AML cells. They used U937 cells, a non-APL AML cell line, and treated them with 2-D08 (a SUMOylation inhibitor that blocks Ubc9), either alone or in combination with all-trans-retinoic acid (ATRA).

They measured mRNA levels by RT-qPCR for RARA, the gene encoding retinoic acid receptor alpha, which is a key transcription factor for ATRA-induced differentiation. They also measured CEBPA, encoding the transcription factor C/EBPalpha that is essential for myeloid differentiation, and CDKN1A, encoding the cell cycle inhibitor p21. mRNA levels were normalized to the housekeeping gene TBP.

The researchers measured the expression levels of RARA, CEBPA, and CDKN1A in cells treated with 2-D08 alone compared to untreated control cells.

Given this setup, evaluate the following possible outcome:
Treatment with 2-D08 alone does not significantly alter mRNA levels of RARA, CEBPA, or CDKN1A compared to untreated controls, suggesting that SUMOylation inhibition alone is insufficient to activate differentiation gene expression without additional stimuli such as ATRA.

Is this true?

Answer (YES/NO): NO